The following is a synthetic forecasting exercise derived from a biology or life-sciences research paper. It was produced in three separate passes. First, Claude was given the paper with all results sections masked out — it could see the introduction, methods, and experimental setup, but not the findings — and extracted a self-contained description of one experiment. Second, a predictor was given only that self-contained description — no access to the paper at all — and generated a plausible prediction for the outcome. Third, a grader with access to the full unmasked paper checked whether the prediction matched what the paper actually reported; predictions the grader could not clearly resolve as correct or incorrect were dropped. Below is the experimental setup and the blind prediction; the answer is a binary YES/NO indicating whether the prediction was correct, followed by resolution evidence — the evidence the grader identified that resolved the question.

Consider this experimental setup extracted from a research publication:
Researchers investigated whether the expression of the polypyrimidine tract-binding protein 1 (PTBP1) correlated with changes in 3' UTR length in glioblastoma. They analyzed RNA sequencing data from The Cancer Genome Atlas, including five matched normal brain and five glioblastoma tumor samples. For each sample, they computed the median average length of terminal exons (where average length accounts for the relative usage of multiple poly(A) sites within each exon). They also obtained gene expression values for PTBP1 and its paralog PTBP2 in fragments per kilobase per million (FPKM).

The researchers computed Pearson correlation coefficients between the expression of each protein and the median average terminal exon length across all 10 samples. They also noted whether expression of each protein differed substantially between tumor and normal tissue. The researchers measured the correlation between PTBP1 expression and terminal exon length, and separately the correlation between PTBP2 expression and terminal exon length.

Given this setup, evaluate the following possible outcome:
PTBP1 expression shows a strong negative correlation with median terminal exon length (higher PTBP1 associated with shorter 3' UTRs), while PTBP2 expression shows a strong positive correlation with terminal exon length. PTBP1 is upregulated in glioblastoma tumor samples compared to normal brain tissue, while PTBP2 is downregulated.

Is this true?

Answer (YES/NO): NO